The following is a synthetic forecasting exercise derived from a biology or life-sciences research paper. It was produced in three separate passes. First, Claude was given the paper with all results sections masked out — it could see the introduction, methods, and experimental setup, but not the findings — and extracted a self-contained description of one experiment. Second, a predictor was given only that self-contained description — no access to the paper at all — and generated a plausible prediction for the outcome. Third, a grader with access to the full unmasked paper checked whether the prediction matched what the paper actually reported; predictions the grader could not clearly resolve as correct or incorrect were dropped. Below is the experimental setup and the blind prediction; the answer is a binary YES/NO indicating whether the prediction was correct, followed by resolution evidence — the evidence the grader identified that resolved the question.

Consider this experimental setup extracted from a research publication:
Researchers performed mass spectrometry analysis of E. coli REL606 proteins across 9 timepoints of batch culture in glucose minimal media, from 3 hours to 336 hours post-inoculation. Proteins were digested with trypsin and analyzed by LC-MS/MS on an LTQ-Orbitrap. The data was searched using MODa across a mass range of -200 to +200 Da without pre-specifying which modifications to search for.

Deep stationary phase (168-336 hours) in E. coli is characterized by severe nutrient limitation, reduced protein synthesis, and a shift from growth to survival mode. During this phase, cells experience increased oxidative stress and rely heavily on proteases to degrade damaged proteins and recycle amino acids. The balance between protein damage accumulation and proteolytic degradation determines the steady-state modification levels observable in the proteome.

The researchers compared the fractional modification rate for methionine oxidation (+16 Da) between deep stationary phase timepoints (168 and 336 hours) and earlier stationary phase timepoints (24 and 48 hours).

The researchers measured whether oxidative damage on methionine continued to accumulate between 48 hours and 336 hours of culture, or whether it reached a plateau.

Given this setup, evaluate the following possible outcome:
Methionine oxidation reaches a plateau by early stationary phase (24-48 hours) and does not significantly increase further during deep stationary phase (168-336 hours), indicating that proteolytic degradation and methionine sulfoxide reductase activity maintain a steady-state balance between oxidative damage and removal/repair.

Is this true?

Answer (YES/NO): NO